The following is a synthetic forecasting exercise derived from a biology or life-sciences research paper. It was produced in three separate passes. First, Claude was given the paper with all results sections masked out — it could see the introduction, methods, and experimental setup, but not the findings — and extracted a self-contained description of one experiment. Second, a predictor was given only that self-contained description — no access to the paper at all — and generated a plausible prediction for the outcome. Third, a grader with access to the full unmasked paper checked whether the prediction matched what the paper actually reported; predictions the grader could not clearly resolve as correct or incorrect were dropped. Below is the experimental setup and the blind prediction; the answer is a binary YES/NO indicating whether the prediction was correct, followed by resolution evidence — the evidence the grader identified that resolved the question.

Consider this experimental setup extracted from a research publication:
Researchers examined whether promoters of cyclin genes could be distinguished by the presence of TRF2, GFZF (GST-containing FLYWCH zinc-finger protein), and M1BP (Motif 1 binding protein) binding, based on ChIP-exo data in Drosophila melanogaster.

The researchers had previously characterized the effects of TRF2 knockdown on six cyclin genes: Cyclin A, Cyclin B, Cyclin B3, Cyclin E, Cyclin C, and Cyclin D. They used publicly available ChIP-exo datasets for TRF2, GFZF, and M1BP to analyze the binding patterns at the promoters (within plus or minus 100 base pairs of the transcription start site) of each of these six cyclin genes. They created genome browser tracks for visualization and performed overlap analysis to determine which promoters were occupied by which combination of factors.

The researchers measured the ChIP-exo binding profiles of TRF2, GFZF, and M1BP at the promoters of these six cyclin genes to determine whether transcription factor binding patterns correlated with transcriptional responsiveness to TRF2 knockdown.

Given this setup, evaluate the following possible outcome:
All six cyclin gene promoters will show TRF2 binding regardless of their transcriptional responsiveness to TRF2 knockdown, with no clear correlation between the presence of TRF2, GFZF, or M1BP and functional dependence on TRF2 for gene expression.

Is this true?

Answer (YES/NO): NO